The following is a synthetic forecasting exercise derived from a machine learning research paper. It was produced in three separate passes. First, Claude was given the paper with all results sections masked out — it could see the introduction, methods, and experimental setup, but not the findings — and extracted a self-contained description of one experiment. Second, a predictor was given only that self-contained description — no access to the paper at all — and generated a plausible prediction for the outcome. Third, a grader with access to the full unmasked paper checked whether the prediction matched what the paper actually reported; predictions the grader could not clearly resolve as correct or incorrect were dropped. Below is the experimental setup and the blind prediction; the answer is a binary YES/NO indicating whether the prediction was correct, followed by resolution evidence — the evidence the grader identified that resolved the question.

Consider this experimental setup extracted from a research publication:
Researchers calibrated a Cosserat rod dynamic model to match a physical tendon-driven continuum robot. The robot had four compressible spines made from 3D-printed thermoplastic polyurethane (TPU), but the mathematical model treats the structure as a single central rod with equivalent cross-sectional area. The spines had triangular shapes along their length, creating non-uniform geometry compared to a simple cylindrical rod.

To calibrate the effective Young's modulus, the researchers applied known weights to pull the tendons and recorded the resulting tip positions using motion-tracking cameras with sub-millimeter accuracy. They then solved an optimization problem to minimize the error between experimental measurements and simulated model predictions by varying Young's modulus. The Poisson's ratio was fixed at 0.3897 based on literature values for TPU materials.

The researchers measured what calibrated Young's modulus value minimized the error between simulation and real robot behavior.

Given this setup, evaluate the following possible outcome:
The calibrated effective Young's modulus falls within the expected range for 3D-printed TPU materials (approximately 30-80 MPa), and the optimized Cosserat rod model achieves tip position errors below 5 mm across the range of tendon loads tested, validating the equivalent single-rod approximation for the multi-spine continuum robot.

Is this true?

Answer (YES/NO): NO